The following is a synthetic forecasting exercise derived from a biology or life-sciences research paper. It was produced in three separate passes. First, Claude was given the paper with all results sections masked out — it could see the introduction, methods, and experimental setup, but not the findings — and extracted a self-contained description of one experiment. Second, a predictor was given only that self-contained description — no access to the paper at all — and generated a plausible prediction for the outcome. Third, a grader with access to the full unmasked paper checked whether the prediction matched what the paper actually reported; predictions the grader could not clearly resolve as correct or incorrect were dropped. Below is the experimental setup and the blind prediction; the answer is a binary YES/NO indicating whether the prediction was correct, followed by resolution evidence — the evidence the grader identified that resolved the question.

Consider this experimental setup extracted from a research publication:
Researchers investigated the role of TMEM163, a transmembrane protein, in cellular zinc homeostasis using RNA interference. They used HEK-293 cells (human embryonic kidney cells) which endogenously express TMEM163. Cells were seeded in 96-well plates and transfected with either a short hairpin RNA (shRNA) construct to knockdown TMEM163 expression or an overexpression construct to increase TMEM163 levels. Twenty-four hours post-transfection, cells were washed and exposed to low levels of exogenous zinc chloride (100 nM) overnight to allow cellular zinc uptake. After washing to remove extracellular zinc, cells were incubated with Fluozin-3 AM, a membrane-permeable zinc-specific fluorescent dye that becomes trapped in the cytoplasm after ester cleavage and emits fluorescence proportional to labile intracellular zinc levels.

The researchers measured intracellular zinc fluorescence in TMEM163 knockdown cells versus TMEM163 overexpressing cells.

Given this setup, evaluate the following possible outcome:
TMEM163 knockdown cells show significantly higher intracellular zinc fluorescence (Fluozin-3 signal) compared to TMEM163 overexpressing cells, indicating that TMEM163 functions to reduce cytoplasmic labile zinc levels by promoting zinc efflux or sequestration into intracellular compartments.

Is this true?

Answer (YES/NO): YES